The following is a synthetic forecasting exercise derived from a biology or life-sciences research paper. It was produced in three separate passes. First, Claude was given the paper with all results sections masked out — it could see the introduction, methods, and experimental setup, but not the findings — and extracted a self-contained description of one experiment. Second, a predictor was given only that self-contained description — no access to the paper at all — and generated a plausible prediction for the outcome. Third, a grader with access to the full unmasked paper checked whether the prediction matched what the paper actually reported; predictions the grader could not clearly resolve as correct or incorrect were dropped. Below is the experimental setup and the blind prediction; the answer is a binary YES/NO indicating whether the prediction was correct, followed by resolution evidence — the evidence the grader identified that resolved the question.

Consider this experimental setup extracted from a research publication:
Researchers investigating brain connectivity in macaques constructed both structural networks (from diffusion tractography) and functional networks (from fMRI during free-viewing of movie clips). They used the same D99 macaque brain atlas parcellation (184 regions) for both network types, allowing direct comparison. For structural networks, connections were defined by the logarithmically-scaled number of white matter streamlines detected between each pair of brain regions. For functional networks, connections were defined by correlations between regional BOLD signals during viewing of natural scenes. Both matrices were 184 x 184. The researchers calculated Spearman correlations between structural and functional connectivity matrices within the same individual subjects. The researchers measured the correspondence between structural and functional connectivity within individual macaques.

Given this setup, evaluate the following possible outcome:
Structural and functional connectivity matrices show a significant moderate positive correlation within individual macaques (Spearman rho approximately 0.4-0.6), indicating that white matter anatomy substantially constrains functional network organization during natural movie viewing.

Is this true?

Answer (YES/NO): NO